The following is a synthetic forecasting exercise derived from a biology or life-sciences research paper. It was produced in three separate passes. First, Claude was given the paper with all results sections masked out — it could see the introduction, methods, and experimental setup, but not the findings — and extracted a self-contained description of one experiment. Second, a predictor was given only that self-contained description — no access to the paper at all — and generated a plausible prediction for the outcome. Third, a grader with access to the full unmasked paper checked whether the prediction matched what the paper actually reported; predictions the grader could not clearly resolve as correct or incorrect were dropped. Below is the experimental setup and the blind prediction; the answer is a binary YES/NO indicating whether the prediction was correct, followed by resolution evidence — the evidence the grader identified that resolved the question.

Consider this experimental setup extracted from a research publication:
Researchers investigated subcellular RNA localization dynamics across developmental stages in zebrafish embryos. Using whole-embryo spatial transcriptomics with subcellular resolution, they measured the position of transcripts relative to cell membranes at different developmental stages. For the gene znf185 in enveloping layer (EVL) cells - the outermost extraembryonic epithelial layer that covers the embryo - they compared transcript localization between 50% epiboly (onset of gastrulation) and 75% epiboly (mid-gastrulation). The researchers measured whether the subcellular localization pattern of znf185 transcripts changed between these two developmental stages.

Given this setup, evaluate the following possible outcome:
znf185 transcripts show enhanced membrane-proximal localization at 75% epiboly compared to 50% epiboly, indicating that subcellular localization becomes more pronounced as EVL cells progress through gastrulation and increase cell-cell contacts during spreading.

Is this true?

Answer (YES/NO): YES